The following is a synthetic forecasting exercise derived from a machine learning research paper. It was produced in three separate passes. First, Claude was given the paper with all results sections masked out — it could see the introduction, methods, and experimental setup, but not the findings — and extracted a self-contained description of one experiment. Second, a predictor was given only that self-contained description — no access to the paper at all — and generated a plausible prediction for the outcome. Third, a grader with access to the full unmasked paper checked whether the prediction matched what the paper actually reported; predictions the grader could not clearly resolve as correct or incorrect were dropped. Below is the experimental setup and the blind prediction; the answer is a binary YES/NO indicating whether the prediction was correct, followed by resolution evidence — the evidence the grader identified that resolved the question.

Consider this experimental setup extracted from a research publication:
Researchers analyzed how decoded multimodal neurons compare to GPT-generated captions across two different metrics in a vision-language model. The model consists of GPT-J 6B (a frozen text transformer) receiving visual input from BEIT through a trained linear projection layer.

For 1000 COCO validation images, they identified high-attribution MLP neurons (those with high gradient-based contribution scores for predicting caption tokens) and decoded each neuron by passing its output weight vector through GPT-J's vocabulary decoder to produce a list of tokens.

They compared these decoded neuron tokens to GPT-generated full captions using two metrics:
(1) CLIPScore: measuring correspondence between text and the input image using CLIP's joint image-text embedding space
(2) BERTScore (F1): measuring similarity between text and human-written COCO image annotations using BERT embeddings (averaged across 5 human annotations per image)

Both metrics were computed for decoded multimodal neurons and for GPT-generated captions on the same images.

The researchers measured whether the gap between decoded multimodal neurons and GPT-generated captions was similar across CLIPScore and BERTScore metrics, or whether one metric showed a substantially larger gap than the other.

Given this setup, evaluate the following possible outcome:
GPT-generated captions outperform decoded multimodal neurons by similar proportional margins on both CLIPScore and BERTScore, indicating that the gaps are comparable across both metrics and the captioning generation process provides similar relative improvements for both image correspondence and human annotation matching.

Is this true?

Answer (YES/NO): NO